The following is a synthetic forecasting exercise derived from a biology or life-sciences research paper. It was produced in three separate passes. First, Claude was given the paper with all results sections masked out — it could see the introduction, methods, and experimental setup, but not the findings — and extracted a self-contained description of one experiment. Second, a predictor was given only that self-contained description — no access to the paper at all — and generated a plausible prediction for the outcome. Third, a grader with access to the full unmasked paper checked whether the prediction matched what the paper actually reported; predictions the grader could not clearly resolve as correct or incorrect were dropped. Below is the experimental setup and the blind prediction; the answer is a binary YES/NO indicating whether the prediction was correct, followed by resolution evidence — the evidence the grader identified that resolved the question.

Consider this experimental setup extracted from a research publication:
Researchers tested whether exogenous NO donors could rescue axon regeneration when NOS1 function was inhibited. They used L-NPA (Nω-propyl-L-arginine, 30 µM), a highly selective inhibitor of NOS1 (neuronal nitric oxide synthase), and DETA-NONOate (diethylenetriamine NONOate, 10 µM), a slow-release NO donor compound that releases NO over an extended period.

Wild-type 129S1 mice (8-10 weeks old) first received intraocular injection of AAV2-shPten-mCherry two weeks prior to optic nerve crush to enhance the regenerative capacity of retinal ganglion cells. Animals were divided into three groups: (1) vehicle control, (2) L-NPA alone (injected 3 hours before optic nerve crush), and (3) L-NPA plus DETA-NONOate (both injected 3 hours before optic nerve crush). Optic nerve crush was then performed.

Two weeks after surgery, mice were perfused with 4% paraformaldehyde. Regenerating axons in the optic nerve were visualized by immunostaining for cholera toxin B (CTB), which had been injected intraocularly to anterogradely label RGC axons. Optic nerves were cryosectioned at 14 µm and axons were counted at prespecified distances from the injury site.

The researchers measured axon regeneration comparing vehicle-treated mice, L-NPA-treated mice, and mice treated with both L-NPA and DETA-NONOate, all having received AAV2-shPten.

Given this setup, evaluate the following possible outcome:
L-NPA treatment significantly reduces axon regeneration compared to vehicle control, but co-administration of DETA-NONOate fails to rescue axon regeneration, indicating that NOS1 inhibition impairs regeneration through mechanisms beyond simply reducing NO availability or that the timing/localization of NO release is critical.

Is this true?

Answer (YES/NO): NO